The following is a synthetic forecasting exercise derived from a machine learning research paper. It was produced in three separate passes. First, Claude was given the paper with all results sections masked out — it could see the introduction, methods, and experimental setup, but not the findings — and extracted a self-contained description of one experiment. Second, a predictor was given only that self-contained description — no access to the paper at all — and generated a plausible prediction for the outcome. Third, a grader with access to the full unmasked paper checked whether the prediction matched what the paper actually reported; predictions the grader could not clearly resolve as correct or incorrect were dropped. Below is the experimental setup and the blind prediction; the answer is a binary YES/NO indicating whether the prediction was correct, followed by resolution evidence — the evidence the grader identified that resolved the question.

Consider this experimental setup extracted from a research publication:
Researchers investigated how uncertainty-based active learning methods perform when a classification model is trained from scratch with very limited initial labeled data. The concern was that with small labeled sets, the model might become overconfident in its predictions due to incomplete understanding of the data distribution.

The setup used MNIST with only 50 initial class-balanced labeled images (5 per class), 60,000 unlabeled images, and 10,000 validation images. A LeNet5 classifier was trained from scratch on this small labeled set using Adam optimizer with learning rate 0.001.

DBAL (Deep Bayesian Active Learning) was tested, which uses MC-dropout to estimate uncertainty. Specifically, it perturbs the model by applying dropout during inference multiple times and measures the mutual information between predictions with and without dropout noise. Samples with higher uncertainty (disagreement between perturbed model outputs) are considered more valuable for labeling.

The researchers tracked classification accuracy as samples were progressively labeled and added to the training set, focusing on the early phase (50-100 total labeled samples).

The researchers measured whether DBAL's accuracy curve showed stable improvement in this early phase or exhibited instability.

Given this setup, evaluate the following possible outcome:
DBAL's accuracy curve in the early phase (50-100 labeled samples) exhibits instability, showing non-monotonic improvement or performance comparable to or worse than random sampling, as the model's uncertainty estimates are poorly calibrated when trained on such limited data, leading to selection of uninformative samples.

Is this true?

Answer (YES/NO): YES